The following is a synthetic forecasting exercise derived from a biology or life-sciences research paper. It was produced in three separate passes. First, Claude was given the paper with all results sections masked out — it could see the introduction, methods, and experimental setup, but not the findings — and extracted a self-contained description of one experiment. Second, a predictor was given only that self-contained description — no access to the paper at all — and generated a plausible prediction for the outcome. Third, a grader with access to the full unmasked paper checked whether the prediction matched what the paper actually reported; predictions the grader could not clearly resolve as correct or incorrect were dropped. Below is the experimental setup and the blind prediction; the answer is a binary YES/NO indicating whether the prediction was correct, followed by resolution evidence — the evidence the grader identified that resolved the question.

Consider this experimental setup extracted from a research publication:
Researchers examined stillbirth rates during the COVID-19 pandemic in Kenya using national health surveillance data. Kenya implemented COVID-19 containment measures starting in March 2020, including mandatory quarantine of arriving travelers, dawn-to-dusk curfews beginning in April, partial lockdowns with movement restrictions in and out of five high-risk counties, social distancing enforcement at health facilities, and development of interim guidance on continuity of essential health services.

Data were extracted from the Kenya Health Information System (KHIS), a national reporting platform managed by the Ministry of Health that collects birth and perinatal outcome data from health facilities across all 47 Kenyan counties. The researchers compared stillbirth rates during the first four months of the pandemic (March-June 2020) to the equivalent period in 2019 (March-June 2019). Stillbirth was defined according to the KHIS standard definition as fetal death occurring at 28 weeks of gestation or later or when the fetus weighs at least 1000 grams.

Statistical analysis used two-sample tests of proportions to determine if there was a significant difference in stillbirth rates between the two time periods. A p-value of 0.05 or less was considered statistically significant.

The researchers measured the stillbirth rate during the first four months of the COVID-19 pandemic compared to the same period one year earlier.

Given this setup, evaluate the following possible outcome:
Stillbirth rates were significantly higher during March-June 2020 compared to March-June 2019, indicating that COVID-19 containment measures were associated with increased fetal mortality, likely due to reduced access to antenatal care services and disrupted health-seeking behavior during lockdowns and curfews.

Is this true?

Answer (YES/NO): YES